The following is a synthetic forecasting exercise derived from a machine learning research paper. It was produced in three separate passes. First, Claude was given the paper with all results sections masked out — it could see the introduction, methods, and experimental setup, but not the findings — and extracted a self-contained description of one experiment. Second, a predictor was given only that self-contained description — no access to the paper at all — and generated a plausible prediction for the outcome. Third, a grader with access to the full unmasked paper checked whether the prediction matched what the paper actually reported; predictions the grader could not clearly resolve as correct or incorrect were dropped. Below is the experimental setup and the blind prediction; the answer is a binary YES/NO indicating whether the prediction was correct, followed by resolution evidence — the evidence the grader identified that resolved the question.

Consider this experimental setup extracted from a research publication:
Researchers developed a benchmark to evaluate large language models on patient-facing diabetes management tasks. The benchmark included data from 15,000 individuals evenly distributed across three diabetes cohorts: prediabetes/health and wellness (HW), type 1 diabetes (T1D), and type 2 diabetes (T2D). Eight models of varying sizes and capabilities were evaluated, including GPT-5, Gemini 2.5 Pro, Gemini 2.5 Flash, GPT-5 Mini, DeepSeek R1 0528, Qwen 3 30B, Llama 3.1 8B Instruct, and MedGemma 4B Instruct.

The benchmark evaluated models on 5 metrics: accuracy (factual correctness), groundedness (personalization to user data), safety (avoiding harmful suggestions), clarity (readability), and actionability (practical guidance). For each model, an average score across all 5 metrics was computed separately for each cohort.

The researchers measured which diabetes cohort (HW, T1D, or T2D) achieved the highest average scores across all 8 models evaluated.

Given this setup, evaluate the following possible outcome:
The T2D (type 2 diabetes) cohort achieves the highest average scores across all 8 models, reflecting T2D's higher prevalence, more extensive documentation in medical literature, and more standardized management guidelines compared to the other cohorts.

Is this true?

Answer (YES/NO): YES